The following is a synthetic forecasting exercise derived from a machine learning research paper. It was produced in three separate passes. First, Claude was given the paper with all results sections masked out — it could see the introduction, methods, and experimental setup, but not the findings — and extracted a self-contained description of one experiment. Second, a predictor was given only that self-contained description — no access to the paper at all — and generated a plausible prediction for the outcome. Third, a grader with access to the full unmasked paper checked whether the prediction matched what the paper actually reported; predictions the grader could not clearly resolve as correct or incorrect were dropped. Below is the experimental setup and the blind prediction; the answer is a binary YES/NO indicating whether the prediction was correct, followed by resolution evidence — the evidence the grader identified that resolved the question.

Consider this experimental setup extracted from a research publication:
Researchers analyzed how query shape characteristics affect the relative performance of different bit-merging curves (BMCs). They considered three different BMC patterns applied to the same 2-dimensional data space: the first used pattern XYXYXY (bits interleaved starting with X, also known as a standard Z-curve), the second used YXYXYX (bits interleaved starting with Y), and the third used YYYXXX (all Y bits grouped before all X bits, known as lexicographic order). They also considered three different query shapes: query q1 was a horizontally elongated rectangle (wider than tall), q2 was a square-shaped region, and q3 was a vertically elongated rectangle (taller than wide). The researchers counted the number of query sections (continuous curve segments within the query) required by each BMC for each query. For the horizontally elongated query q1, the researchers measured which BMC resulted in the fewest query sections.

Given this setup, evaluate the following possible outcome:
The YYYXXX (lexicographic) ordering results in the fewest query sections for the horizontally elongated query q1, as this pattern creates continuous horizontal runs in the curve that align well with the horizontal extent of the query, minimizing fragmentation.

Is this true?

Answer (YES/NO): NO